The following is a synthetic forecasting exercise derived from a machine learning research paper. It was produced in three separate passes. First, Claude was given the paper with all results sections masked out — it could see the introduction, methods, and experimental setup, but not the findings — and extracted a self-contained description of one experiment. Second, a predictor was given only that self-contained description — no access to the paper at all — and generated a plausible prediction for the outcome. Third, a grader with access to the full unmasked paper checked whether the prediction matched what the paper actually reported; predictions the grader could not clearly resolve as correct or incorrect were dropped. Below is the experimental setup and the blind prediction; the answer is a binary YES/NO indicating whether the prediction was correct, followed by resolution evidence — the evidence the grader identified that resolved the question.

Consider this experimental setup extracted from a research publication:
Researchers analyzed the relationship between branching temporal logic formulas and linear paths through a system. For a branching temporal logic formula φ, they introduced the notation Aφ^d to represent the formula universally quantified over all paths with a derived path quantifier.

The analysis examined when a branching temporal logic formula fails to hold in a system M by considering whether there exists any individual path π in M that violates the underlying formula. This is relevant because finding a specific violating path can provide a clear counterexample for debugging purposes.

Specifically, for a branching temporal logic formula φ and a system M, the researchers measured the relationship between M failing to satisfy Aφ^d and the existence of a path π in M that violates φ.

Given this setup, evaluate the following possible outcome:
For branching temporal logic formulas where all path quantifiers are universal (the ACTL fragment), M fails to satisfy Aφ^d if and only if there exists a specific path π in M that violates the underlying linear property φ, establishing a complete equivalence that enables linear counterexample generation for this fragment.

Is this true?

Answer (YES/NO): NO